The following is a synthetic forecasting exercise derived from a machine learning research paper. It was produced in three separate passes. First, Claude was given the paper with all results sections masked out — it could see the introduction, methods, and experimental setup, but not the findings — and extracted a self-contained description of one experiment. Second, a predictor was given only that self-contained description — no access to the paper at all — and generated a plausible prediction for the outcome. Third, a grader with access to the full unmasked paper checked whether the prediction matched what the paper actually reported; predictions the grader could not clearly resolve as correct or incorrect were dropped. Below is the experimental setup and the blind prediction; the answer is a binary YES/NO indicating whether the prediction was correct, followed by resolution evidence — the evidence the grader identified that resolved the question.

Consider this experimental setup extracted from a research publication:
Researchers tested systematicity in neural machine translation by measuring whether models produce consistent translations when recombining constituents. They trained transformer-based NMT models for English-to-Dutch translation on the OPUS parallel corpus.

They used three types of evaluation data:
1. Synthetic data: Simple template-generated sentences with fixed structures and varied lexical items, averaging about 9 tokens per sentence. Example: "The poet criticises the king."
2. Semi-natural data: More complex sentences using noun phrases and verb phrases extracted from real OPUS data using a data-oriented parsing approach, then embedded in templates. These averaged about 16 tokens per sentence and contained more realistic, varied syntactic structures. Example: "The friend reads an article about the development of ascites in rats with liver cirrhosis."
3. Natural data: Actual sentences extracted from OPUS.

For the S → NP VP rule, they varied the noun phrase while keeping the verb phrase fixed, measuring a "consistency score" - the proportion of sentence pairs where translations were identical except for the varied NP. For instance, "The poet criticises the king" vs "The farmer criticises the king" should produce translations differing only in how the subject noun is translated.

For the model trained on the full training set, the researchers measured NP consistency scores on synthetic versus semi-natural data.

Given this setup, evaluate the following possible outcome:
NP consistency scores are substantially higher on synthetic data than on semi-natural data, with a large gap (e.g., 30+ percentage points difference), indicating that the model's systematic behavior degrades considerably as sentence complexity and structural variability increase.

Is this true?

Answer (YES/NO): NO